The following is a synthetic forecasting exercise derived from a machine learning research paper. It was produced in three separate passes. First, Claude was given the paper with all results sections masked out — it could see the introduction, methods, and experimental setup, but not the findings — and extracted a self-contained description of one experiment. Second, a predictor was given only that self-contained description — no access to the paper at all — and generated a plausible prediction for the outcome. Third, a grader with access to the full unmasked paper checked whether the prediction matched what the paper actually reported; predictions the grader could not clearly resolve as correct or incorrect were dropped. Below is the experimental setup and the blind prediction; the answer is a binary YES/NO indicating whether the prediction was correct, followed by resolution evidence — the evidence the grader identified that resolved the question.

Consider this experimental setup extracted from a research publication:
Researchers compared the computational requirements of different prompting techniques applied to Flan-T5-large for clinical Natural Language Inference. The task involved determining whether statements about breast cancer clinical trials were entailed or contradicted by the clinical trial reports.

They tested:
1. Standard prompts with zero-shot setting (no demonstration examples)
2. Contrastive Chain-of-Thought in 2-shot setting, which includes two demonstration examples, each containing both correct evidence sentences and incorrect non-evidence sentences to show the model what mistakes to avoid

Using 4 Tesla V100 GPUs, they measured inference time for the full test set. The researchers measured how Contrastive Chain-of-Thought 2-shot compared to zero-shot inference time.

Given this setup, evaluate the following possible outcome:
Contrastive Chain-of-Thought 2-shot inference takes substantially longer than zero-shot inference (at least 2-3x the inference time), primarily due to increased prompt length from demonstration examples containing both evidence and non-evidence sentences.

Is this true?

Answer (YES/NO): YES